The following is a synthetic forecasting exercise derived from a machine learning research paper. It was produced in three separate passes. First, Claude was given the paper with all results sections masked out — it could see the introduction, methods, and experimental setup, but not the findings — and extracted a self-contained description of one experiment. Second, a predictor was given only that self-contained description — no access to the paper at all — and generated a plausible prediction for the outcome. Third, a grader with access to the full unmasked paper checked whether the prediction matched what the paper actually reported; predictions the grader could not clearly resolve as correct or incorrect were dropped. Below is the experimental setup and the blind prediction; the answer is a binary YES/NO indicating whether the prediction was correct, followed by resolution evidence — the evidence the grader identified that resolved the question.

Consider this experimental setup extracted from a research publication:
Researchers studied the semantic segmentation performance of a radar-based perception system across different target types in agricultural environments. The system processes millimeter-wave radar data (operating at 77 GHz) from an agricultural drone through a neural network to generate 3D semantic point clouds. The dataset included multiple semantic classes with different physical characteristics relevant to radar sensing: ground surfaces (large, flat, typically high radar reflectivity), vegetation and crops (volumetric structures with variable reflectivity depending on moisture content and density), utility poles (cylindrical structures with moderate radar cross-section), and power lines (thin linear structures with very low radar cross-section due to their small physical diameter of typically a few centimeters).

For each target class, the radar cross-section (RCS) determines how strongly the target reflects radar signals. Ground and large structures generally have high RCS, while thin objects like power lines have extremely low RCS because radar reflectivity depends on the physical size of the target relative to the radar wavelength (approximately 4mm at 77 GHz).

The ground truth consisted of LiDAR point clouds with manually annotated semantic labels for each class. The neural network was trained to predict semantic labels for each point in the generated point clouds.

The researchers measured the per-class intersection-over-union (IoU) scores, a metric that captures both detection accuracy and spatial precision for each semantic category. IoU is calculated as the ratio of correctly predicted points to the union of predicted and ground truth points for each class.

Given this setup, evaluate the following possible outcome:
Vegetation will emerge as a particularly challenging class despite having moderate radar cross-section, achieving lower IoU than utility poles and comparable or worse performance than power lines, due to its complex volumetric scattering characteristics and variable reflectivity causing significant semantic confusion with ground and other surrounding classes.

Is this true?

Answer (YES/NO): NO